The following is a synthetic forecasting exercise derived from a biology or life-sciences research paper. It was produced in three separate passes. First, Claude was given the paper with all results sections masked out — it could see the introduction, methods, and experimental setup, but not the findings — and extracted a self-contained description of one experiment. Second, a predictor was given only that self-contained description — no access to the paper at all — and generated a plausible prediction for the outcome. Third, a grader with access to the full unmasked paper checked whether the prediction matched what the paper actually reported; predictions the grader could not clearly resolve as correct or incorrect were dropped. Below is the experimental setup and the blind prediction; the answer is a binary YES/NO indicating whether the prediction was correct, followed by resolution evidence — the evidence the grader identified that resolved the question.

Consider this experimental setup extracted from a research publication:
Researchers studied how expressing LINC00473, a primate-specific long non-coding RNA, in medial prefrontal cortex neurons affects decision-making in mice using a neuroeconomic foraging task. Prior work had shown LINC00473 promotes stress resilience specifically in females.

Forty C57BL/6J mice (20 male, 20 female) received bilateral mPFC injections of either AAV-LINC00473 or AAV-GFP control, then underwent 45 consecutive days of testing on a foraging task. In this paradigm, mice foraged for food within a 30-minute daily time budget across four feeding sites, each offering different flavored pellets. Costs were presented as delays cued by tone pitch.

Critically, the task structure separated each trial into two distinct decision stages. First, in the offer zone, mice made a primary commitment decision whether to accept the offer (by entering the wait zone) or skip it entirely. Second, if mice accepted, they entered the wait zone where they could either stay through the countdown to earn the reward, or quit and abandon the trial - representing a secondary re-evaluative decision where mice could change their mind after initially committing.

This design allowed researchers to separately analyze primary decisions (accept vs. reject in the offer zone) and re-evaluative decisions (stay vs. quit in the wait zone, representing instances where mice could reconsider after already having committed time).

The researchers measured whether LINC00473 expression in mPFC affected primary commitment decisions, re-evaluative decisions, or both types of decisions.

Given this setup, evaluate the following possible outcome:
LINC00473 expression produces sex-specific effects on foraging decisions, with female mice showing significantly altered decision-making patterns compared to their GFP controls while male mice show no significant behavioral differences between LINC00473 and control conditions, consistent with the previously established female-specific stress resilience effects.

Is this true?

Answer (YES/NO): YES